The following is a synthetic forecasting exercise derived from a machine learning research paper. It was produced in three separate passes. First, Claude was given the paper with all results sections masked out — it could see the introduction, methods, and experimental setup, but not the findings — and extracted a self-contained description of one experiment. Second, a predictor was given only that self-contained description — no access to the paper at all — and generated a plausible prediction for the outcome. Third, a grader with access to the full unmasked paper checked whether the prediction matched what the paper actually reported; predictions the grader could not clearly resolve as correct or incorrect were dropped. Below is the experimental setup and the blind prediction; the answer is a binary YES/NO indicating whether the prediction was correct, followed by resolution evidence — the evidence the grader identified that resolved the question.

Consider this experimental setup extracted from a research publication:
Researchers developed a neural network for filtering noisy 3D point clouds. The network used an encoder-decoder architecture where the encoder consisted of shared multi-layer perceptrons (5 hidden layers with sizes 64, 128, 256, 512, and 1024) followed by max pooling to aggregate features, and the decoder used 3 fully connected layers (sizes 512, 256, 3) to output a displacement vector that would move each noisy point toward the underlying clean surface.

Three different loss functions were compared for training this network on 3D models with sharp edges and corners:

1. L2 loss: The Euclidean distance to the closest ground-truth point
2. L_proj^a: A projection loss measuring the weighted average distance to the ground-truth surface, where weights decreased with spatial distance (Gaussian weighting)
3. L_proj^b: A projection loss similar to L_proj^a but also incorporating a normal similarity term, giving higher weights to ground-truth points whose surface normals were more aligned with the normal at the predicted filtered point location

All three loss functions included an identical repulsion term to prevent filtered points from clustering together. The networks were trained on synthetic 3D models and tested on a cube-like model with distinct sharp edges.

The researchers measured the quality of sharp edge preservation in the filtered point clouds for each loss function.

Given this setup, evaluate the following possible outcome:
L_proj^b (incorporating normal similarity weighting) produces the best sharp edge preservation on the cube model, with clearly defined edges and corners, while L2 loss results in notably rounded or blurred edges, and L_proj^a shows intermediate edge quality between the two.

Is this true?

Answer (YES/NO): NO